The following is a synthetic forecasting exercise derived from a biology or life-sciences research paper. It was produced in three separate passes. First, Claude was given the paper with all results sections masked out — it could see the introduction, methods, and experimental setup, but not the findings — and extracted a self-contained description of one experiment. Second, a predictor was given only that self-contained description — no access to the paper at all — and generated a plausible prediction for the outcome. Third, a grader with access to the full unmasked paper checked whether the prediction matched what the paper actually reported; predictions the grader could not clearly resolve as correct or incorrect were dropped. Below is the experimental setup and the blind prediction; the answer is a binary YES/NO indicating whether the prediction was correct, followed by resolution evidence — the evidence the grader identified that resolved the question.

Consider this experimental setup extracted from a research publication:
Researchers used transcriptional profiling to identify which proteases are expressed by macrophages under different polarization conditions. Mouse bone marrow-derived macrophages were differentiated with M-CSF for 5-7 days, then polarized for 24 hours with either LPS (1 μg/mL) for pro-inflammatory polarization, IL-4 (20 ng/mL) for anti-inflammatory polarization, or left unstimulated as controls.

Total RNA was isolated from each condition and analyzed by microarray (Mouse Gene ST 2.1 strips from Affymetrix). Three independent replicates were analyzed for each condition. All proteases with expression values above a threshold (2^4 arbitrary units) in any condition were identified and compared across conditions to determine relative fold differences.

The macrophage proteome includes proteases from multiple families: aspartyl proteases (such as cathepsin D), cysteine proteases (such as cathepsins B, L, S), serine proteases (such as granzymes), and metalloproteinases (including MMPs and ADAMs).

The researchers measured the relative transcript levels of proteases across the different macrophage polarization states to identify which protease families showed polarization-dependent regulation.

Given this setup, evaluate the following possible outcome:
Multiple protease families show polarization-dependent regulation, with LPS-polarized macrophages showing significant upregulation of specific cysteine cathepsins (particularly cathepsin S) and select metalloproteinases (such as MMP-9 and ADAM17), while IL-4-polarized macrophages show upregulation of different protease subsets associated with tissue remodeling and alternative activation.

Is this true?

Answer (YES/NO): NO